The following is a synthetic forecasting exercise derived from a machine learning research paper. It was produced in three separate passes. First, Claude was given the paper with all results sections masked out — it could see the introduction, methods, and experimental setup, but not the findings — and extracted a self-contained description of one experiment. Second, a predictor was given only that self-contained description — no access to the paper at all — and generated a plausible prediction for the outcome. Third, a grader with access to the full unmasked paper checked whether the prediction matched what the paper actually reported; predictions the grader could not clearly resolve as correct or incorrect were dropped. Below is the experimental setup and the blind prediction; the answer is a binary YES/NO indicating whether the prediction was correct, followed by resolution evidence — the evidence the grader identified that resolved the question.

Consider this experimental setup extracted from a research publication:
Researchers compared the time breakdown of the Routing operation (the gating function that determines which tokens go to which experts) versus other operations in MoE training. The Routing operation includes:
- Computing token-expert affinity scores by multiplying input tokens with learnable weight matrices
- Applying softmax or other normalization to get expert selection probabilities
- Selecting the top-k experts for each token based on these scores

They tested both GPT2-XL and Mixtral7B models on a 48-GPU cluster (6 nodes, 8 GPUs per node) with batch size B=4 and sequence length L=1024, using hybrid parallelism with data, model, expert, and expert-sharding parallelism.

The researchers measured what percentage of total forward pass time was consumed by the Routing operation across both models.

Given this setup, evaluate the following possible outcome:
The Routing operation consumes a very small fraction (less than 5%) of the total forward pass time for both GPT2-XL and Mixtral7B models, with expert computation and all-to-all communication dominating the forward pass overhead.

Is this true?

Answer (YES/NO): YES